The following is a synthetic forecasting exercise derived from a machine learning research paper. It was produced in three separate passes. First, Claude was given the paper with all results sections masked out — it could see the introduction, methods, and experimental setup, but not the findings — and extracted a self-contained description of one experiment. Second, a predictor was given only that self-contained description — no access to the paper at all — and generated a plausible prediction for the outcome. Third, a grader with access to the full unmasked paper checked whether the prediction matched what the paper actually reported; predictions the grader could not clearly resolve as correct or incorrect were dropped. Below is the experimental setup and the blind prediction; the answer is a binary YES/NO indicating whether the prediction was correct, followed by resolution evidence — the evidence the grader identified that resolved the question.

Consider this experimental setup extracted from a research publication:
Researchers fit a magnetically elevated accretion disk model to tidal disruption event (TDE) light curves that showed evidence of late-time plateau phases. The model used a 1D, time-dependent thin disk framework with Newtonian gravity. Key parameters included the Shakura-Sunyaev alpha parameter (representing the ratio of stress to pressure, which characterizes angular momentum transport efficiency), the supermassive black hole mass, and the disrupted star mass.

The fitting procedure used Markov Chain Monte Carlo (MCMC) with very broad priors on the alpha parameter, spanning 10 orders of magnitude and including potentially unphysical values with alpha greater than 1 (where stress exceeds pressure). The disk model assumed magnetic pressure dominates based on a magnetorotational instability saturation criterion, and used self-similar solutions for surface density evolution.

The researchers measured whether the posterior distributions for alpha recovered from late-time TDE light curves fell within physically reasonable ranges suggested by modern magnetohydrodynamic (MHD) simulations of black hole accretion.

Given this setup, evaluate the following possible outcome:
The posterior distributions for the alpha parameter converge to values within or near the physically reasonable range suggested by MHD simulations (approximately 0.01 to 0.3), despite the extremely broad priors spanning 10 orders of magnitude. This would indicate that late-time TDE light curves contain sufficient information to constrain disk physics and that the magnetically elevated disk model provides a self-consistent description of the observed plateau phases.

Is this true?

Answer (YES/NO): YES